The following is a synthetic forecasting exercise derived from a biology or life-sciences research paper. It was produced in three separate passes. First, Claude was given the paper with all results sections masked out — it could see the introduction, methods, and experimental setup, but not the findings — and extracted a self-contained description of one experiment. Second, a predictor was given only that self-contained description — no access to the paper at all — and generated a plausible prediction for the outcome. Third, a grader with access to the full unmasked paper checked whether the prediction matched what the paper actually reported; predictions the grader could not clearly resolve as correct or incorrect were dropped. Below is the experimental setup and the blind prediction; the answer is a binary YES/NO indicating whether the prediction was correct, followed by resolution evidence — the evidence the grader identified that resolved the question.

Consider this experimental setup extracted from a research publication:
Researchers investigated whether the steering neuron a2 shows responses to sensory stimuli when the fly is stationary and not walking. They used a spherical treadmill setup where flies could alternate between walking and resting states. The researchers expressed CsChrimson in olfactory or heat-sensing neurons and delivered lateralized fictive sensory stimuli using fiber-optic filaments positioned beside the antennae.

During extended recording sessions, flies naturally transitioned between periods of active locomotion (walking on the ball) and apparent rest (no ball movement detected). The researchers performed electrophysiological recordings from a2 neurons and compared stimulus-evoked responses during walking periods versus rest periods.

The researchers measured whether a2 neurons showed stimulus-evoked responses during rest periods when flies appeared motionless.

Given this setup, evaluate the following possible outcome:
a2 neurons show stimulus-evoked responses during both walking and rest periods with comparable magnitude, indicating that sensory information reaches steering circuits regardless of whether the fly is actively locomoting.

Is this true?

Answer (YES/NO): YES